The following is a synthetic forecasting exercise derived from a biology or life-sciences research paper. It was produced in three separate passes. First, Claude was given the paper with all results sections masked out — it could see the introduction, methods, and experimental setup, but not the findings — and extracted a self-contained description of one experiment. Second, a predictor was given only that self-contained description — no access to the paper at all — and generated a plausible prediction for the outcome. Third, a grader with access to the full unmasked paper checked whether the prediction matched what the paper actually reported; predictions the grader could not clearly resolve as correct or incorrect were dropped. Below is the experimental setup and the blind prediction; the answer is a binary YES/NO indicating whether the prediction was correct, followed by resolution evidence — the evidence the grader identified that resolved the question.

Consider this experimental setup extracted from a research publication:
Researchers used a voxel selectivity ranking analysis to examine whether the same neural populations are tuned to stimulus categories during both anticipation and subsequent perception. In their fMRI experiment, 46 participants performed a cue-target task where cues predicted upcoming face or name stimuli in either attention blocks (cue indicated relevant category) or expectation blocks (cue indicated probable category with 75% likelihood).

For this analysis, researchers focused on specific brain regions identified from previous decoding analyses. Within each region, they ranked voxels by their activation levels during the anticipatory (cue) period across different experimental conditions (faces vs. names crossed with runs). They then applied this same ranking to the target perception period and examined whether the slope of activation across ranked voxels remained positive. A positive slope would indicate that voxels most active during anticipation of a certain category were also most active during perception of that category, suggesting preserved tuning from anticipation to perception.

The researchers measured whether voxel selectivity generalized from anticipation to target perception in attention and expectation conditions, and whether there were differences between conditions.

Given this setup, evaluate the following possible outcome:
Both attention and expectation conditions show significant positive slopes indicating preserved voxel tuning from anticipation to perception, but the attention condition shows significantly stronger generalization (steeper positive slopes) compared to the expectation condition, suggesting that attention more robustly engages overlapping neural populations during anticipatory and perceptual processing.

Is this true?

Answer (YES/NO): NO